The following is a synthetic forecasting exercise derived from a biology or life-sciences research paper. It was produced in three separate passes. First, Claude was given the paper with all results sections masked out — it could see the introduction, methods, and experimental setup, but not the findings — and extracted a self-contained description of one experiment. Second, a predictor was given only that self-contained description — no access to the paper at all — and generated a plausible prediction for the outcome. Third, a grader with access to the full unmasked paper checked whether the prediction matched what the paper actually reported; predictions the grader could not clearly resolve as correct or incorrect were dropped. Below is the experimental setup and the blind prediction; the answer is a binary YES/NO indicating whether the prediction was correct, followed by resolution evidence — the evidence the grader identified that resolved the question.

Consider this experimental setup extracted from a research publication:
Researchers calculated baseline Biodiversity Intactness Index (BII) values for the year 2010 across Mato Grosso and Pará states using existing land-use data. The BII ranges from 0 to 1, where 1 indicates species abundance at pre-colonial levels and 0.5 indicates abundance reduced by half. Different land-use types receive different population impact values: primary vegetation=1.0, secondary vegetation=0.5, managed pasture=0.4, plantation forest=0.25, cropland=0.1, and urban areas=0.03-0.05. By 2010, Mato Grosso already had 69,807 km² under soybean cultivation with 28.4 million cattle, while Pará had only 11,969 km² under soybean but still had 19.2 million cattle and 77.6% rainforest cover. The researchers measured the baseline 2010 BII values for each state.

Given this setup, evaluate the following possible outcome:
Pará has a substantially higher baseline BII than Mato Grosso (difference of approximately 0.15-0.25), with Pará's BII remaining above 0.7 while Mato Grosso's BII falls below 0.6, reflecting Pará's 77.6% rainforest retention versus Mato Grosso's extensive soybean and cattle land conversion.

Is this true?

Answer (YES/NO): NO